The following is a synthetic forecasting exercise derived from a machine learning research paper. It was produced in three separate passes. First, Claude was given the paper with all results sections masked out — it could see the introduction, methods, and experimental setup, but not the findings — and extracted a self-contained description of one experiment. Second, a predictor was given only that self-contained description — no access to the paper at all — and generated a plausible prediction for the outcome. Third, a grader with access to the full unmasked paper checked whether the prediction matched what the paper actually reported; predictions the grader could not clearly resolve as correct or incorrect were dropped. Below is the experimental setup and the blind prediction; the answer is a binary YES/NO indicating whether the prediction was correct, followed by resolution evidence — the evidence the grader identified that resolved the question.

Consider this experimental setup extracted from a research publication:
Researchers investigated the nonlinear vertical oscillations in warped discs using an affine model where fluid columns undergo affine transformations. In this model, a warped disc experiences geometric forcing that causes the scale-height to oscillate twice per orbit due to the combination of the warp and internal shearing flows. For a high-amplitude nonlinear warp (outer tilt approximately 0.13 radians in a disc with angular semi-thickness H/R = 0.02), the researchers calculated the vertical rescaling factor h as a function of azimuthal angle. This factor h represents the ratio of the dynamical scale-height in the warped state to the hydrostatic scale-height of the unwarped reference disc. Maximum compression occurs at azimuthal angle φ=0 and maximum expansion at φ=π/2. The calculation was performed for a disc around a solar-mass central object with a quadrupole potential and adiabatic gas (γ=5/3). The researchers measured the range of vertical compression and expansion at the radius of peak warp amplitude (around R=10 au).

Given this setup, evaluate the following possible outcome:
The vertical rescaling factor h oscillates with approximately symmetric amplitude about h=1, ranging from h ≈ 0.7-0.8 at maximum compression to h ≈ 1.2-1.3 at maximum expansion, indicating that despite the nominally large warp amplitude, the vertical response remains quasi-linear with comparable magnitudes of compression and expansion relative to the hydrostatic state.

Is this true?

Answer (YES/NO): NO